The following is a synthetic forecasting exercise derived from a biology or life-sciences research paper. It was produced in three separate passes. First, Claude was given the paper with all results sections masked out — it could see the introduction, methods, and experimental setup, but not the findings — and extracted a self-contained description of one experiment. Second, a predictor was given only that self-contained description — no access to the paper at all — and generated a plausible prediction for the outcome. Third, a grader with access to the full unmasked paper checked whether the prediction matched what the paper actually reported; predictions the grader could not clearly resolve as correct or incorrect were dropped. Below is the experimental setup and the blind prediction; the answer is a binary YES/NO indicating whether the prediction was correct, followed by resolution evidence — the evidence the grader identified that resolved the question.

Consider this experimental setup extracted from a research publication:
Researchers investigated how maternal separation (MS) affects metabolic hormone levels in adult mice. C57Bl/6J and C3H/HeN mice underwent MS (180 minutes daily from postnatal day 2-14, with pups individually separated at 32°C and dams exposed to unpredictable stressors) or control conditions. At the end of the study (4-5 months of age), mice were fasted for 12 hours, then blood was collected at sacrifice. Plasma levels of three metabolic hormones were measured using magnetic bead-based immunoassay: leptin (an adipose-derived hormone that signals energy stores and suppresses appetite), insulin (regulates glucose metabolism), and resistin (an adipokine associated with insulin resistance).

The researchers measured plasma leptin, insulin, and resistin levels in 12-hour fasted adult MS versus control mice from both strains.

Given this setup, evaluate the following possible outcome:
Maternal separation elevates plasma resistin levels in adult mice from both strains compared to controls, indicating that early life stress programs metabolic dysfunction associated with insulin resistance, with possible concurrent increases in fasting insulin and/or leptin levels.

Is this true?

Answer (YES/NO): NO